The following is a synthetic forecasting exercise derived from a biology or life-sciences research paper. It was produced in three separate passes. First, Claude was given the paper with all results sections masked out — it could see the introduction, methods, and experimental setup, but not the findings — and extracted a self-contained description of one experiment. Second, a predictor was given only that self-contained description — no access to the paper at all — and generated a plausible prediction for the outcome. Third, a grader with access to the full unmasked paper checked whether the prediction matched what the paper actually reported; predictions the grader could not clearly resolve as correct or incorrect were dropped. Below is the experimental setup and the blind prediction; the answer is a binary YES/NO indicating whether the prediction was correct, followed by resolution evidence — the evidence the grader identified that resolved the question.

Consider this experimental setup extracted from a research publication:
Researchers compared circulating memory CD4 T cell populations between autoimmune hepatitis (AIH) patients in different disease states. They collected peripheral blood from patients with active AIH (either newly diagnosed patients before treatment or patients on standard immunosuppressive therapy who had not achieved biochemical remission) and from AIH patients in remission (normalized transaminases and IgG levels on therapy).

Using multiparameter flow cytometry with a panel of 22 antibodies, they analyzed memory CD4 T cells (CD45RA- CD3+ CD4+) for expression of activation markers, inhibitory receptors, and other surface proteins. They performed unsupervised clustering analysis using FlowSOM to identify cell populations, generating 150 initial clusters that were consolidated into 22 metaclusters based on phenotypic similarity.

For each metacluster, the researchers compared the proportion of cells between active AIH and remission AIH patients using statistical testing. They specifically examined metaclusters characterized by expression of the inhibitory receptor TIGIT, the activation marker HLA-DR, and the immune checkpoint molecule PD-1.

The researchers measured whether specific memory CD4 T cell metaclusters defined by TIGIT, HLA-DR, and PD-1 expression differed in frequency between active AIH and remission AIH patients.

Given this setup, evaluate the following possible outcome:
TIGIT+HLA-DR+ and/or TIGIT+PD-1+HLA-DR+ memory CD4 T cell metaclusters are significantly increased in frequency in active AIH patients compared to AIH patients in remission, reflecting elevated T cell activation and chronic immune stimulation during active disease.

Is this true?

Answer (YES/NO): YES